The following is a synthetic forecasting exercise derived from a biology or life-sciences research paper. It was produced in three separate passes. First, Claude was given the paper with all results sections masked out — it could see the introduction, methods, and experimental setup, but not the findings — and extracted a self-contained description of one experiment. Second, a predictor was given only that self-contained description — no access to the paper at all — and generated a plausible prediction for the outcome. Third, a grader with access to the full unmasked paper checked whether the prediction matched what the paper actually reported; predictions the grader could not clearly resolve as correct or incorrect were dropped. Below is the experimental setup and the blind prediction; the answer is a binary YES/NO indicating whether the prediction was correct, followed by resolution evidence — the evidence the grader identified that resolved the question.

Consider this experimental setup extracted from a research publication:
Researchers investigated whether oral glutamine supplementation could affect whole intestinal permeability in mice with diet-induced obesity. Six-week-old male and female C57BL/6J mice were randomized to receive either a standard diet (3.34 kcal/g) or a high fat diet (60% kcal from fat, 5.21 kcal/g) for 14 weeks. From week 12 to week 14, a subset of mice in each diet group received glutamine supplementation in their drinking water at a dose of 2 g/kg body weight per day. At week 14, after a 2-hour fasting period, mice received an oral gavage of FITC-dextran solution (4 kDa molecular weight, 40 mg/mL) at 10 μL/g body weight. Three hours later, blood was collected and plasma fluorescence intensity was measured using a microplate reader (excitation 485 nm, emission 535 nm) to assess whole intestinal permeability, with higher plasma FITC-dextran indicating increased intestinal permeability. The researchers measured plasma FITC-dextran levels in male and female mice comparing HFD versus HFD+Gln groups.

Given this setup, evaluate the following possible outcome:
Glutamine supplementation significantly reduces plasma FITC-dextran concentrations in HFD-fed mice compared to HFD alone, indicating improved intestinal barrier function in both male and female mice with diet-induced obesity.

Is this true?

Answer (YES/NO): NO